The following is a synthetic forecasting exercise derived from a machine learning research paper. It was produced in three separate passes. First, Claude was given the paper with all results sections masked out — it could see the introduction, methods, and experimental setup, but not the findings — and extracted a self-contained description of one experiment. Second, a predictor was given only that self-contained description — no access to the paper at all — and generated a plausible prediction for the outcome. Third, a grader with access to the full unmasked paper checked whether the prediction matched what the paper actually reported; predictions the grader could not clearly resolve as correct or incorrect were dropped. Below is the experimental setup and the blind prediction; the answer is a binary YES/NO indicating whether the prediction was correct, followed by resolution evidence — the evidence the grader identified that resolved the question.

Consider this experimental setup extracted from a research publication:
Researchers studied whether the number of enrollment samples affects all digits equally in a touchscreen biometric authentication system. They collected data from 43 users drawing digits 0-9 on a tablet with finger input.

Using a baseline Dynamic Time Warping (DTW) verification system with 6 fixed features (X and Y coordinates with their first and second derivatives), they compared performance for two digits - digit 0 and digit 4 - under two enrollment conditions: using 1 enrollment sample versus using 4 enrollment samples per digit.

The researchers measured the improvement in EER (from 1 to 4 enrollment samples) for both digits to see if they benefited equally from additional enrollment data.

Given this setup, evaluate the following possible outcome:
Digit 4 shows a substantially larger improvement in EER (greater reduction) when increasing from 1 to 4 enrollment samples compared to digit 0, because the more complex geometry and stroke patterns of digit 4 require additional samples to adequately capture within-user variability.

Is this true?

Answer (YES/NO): YES